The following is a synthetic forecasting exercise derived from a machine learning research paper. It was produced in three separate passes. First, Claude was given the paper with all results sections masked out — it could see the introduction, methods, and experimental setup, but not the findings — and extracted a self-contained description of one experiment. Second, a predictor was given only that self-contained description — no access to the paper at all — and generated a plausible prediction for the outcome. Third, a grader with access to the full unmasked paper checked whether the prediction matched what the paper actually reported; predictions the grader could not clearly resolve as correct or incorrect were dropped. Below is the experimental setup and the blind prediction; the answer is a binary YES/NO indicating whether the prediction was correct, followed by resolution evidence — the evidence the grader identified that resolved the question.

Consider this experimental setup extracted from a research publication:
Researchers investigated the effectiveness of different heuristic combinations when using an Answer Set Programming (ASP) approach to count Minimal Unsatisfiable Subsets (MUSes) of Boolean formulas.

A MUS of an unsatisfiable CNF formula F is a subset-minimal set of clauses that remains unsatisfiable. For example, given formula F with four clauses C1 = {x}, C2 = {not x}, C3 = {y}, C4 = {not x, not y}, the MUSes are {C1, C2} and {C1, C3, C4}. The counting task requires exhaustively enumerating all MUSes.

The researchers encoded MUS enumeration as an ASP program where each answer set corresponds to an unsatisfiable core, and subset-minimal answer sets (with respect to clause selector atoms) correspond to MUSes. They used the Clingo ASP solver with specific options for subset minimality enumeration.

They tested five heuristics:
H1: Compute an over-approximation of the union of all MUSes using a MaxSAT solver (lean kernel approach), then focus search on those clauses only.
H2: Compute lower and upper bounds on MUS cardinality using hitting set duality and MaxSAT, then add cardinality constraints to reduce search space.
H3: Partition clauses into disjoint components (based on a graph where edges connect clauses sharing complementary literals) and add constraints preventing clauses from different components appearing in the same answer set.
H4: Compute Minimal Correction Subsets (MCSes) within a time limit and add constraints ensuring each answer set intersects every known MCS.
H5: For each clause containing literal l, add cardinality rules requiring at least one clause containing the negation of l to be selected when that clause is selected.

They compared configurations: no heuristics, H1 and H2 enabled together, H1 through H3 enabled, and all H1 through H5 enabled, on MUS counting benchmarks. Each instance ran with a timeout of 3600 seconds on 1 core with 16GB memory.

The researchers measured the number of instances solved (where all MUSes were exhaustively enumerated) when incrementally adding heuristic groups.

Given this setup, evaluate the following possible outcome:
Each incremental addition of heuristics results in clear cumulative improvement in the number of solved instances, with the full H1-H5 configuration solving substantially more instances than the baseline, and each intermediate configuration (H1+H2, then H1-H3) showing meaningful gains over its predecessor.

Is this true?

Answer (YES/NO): NO